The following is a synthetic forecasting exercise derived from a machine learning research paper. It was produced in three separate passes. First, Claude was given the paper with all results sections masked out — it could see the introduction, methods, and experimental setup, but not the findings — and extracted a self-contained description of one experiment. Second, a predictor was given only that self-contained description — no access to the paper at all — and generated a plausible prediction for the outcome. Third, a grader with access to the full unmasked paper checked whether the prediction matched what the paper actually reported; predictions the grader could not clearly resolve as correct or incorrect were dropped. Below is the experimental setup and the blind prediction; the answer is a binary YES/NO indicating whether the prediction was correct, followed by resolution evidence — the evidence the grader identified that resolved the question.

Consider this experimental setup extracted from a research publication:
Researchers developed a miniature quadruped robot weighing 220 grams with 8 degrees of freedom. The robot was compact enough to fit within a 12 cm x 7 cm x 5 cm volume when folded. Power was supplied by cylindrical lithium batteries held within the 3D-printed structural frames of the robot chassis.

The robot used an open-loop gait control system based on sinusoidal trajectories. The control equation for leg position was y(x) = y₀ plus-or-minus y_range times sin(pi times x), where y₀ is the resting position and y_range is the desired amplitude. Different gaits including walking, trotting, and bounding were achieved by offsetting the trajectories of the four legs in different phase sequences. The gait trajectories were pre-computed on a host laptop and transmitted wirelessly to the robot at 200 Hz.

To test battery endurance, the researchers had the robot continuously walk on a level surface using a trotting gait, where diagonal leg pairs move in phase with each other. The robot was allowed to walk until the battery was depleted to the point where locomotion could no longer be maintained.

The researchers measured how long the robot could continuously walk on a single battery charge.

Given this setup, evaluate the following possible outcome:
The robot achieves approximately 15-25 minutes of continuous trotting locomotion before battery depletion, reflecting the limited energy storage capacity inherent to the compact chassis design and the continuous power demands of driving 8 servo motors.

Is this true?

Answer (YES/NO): NO